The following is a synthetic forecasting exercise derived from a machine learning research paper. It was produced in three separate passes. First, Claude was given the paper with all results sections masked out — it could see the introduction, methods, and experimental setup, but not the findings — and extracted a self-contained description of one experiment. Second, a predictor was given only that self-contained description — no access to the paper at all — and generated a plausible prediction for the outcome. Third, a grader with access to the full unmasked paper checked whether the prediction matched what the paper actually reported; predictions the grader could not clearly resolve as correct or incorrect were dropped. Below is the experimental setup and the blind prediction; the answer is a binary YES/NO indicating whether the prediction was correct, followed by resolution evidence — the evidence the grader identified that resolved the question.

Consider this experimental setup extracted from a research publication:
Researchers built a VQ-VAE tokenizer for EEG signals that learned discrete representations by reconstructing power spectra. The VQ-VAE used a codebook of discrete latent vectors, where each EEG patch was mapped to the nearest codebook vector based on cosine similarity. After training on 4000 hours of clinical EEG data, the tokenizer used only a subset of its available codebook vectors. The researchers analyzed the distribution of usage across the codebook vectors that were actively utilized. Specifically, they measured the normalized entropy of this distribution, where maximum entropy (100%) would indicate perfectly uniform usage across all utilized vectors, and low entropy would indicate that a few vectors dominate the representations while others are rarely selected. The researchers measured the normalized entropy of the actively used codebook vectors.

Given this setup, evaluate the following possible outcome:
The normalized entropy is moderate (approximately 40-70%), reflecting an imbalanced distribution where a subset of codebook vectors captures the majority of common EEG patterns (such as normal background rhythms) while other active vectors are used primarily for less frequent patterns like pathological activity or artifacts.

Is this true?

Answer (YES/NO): NO